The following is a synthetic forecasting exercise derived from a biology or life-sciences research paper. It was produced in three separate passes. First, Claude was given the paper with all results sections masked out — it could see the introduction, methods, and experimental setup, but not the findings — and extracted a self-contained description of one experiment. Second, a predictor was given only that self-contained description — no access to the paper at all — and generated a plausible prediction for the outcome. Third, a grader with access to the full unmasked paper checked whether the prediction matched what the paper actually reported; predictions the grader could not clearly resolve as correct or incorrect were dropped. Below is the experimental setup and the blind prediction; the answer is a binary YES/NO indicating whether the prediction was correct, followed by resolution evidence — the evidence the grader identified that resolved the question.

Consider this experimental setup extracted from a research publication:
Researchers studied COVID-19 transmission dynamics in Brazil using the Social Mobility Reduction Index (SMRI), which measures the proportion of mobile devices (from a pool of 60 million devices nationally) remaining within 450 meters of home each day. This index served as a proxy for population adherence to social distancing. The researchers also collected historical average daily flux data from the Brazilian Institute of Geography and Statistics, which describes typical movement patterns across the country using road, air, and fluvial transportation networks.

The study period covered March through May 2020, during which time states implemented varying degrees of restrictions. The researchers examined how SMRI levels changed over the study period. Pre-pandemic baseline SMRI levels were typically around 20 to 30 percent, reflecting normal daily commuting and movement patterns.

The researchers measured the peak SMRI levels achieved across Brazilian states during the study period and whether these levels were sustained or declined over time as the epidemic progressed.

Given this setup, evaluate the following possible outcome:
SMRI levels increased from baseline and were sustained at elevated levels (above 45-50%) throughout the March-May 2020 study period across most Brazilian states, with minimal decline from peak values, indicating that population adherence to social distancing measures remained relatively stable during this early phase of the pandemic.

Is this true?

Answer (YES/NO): NO